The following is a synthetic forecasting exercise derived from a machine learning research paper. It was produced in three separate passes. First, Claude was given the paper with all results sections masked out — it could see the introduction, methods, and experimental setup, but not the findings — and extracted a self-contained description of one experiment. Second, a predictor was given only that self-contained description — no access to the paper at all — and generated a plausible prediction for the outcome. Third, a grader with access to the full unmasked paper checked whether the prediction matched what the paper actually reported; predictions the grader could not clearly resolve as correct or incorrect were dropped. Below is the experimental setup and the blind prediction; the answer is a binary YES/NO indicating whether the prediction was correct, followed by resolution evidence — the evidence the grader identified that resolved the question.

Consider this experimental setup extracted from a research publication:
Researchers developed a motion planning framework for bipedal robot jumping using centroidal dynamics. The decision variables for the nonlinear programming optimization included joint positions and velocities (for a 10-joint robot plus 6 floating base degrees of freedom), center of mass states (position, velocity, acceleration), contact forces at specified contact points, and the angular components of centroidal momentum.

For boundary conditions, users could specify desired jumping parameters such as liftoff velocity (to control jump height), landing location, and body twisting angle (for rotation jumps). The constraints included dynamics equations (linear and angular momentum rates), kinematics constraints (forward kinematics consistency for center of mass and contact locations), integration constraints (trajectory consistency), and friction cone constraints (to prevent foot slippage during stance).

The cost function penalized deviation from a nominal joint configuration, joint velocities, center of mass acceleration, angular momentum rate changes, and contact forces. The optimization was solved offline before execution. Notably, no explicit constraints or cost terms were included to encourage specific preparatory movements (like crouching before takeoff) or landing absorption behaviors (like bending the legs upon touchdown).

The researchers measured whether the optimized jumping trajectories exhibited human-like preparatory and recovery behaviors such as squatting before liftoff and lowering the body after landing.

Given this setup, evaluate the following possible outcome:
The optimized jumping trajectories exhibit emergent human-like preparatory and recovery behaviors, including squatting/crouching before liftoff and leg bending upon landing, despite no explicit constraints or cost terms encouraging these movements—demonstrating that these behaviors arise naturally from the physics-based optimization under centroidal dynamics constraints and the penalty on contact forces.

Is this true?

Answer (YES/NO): YES